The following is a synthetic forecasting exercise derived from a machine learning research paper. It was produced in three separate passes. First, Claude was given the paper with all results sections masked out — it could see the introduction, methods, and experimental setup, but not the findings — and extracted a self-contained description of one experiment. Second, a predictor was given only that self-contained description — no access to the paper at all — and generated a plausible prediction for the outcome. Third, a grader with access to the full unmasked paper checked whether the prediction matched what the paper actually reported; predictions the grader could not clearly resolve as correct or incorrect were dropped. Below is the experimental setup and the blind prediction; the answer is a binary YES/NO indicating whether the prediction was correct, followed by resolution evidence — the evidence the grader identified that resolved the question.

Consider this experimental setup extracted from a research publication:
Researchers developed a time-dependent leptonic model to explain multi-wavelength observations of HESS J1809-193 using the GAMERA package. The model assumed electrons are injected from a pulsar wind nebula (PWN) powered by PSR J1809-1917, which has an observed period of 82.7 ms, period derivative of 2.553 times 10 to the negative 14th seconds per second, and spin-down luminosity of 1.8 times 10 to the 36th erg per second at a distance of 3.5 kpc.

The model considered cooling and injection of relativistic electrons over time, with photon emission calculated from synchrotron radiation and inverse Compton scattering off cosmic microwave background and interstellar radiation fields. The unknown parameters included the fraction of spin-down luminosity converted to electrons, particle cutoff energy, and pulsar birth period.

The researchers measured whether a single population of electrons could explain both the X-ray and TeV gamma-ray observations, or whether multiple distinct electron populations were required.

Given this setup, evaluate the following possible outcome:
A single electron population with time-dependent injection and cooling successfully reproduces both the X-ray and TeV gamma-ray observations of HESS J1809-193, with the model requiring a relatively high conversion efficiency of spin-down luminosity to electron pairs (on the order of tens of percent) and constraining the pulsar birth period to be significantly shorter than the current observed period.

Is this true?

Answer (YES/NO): NO